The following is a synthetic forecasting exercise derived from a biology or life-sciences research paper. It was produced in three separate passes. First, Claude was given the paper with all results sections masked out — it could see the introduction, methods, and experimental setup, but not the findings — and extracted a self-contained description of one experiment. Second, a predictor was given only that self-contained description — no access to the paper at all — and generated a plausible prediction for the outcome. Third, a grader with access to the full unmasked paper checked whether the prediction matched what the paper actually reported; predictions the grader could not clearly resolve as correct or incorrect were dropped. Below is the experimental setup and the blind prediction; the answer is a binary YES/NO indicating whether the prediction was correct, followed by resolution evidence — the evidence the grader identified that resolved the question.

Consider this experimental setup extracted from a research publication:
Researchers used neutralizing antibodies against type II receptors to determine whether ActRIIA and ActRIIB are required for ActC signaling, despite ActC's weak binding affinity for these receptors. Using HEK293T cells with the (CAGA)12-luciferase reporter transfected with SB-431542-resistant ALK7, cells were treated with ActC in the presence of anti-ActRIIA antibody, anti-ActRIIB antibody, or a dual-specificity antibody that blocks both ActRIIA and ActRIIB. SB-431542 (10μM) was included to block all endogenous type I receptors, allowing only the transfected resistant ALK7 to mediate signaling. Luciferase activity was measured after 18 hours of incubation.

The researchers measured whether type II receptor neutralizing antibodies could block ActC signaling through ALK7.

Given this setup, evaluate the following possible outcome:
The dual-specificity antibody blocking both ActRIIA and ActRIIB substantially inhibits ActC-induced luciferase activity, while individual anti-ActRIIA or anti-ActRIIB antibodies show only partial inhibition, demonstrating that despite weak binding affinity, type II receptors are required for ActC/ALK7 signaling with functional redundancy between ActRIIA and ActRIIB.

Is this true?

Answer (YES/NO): NO